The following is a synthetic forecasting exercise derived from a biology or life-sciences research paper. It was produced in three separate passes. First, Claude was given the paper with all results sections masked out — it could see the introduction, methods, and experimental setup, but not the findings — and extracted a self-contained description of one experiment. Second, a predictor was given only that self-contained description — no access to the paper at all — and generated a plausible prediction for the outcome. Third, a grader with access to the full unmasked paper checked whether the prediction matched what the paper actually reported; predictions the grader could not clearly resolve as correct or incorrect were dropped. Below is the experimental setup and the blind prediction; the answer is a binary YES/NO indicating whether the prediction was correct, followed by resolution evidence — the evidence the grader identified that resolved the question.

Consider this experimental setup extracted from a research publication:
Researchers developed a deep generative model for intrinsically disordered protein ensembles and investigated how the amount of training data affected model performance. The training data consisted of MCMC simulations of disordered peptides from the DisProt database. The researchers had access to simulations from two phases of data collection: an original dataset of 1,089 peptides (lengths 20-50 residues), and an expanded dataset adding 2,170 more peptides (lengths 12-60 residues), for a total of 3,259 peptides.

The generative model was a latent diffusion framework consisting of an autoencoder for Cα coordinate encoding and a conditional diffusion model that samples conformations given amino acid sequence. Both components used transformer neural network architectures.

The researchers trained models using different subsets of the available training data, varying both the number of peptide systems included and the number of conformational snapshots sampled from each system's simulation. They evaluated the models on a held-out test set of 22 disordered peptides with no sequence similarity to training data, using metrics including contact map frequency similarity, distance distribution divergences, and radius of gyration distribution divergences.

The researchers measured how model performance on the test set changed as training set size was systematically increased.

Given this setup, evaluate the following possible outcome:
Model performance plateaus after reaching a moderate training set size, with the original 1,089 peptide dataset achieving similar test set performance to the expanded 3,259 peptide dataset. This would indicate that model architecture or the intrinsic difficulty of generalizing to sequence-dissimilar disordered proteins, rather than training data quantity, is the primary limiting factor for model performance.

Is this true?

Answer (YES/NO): NO